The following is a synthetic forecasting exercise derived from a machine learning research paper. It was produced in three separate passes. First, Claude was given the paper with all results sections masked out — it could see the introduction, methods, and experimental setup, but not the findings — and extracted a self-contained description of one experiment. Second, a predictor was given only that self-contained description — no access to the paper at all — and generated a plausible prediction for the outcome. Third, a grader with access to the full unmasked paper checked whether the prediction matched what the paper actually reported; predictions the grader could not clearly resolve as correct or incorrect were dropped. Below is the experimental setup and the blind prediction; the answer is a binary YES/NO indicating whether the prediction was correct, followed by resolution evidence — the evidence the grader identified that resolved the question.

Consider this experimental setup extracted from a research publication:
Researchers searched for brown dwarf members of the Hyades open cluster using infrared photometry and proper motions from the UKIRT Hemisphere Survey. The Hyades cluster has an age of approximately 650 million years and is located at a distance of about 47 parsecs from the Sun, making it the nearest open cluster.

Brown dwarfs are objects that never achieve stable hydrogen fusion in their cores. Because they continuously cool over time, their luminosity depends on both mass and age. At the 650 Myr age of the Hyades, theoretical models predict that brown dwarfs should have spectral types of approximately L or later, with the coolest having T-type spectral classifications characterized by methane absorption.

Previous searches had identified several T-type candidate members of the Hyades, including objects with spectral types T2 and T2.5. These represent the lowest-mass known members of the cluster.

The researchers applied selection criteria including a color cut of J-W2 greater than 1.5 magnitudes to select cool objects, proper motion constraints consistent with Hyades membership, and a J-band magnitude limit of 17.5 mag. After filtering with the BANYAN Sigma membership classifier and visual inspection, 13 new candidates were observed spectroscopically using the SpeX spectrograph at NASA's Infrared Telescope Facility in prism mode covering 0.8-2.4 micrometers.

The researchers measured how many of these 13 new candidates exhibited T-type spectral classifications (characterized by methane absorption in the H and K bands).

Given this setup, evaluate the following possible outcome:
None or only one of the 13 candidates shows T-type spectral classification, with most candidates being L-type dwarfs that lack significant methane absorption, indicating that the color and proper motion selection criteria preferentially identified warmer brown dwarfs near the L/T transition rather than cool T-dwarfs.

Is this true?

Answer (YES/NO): NO